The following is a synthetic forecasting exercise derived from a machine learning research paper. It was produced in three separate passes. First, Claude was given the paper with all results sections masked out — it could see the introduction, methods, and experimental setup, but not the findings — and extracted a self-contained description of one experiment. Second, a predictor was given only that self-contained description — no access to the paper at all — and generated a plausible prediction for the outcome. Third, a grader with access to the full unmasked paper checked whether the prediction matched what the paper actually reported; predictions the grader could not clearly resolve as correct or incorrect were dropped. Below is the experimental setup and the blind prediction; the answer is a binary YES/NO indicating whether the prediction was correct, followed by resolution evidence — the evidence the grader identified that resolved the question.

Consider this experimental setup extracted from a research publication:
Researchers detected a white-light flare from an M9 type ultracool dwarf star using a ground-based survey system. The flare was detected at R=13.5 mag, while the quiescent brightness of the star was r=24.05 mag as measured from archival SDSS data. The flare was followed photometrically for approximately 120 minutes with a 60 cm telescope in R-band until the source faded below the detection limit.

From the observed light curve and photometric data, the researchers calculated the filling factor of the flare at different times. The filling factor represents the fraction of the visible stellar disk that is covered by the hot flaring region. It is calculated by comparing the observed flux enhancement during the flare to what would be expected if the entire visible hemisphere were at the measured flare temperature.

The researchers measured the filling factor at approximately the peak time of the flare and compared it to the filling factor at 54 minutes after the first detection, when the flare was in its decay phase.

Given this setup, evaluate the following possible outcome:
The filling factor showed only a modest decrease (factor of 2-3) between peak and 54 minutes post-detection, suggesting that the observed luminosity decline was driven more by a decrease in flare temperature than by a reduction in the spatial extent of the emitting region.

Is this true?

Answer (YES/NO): NO